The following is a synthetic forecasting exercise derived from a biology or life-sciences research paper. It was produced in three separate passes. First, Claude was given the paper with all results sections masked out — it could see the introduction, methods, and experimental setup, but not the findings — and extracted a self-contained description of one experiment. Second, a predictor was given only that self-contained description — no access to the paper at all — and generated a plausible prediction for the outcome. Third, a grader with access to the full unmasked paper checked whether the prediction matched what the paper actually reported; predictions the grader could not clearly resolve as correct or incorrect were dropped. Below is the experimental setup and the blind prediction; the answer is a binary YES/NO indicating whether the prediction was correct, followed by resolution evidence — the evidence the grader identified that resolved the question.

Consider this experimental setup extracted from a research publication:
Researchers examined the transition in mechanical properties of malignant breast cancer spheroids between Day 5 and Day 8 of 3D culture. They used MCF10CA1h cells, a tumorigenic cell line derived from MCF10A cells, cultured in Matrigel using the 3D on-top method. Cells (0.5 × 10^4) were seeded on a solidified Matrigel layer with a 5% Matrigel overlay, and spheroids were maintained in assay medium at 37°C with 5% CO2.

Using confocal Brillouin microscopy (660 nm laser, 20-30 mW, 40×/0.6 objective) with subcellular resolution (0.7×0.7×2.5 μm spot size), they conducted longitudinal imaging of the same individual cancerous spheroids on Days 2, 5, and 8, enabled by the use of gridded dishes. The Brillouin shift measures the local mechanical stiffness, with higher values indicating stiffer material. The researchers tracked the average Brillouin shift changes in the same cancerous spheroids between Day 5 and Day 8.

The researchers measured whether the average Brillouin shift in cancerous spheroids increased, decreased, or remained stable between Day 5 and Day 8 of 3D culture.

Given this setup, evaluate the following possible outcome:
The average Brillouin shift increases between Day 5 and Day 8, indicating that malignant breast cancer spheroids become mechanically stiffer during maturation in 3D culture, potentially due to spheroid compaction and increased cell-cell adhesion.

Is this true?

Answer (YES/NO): NO